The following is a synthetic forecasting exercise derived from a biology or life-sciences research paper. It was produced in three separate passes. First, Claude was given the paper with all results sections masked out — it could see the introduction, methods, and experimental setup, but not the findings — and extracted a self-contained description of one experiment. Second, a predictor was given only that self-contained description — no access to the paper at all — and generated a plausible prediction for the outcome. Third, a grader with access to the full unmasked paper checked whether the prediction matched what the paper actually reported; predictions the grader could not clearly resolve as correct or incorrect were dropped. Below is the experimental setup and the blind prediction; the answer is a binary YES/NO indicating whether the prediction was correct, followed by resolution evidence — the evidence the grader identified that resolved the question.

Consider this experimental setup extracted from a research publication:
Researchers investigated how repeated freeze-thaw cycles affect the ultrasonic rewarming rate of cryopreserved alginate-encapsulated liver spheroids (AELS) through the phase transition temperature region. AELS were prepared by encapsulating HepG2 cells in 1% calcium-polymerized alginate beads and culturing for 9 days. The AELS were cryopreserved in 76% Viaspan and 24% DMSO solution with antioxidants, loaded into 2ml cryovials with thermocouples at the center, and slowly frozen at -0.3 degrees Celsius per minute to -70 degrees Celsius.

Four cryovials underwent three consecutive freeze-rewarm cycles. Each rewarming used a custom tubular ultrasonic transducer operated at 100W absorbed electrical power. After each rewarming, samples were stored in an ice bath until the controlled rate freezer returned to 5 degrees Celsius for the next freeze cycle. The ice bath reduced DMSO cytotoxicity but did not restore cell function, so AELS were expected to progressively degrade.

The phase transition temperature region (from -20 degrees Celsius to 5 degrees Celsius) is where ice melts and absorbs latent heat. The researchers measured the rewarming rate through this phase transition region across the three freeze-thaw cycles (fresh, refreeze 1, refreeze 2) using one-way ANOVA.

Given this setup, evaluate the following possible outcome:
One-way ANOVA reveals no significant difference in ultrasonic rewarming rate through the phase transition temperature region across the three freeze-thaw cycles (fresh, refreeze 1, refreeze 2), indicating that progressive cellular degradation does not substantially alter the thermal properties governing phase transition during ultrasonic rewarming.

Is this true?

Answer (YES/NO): NO